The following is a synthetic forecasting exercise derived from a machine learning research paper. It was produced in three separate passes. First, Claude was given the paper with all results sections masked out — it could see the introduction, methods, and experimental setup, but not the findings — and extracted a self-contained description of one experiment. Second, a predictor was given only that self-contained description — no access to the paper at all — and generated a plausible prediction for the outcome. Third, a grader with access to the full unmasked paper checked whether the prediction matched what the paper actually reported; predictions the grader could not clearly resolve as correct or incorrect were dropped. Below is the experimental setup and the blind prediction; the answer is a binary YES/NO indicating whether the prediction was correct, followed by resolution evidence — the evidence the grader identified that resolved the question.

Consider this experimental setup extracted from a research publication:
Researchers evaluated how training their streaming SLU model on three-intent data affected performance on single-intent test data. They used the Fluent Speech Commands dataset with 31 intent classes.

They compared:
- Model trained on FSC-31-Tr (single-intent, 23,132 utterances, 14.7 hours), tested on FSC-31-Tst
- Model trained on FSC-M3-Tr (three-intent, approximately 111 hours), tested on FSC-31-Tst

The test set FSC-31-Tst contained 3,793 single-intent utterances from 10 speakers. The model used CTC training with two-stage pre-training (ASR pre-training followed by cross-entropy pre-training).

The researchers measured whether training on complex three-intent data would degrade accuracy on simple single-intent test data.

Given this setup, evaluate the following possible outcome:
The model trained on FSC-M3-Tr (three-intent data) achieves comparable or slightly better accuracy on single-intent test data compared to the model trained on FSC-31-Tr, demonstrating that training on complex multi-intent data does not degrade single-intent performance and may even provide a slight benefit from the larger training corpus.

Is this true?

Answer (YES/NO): NO